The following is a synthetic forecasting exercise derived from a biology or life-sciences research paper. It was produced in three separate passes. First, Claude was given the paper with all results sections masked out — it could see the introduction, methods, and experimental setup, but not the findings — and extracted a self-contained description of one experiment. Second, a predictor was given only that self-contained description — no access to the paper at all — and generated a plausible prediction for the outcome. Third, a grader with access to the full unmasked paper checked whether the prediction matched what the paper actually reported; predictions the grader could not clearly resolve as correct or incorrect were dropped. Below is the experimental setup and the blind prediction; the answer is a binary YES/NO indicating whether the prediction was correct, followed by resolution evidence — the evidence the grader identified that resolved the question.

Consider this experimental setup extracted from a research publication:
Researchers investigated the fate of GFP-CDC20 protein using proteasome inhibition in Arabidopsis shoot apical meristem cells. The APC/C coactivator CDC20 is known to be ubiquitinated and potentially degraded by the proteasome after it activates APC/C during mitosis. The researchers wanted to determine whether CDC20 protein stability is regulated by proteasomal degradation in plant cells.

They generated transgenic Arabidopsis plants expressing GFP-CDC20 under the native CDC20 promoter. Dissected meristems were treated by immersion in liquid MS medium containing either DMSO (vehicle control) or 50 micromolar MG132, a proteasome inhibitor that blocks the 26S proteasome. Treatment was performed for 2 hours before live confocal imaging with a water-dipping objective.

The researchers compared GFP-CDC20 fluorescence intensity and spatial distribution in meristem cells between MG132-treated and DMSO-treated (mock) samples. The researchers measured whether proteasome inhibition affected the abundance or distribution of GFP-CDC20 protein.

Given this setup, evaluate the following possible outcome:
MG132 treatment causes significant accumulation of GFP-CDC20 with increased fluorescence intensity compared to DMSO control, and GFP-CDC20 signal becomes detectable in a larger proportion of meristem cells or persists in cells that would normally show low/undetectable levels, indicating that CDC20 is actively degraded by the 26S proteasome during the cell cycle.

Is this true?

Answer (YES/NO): YES